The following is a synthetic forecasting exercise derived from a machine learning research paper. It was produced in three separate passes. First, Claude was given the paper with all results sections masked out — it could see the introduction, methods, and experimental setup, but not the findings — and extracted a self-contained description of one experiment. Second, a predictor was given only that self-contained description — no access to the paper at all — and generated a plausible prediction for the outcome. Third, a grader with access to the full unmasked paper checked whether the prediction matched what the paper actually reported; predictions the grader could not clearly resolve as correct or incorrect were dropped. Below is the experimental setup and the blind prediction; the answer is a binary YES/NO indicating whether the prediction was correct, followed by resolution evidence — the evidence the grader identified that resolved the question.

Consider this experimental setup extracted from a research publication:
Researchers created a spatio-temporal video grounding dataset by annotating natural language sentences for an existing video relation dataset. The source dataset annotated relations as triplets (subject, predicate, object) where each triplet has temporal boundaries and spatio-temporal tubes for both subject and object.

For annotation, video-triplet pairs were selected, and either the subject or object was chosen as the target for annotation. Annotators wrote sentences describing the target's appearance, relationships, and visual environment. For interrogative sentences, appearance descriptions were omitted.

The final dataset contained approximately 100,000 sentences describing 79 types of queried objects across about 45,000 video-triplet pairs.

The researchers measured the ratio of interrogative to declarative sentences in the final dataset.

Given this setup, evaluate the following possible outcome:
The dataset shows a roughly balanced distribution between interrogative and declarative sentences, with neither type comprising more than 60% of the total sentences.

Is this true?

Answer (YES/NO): YES